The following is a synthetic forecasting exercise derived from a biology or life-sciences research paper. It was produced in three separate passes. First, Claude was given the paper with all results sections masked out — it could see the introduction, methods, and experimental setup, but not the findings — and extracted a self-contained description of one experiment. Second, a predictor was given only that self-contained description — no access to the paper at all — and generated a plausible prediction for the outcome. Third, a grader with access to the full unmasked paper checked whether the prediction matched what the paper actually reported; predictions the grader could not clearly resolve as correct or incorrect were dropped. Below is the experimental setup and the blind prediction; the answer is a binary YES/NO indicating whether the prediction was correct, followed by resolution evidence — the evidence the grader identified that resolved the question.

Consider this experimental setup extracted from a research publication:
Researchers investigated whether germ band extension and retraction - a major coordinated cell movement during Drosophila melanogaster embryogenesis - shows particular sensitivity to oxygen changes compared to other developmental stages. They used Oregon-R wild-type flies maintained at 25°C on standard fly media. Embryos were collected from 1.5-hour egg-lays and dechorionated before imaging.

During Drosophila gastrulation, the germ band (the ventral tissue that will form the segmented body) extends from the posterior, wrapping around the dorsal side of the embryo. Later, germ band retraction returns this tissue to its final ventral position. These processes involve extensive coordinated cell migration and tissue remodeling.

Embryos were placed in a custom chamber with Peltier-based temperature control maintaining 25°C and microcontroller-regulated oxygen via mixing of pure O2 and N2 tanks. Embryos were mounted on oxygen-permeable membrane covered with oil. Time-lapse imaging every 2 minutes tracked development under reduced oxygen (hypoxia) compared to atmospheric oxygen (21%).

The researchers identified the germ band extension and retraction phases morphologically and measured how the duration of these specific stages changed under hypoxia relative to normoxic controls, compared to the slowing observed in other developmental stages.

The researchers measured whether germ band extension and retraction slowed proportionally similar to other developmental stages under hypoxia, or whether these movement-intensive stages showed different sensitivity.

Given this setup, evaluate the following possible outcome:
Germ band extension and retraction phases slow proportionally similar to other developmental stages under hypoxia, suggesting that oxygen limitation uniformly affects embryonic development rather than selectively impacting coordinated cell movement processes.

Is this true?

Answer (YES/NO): NO